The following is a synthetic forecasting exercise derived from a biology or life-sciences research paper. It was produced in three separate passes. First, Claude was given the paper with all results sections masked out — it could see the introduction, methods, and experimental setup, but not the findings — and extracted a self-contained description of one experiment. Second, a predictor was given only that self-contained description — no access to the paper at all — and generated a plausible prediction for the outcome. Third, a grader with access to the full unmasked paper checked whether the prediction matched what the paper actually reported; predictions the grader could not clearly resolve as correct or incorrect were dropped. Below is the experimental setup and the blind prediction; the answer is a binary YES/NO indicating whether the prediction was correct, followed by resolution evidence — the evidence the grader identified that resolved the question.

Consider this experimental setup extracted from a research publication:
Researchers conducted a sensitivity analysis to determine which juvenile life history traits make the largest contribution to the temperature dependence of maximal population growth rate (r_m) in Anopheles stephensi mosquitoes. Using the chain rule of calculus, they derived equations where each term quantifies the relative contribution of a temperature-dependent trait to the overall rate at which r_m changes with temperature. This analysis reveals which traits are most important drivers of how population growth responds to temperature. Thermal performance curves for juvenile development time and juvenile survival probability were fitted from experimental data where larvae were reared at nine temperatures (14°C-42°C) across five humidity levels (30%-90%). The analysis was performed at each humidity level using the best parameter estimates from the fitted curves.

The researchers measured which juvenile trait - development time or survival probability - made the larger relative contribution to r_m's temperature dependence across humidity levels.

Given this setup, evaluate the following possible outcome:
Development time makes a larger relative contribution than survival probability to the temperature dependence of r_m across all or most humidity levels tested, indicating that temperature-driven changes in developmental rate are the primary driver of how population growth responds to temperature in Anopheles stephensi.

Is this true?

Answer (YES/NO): NO